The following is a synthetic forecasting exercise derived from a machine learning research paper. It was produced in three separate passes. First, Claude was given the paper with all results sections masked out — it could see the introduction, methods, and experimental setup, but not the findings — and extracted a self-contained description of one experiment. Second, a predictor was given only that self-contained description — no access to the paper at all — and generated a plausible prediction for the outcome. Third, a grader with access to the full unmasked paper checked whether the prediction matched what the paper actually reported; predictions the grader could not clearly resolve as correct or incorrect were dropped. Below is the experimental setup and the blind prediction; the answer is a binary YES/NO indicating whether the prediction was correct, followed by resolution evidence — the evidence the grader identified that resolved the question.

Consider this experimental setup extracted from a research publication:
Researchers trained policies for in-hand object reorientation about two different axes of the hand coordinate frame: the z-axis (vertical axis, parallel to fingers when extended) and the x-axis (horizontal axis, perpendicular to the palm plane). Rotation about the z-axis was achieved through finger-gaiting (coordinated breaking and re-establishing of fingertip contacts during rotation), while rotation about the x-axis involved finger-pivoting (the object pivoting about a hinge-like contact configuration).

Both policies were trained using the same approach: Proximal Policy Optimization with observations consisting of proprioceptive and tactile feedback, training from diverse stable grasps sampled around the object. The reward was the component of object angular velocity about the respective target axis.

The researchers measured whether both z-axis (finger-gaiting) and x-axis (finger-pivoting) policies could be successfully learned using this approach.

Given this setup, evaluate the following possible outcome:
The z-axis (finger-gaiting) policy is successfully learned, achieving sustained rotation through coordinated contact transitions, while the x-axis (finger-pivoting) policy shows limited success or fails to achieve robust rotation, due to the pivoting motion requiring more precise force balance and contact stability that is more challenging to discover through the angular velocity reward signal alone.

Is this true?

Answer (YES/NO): NO